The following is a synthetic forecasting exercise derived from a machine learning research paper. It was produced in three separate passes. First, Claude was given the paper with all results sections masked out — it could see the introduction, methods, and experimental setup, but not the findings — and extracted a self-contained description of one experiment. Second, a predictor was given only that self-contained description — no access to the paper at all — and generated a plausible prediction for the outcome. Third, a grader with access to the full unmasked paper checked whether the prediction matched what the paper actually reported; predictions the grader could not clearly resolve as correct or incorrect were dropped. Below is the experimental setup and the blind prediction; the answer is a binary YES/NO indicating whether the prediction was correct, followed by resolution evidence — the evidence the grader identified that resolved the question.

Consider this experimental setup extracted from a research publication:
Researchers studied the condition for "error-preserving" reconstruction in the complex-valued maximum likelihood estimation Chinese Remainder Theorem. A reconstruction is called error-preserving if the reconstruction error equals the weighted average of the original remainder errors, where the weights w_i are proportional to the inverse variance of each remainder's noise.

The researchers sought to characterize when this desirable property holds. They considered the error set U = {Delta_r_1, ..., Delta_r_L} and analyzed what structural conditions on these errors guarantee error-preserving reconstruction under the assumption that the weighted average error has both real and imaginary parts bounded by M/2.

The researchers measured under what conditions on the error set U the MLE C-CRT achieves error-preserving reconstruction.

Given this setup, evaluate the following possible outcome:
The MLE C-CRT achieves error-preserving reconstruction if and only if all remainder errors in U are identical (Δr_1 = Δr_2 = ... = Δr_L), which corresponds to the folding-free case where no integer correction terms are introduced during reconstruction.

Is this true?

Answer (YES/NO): NO